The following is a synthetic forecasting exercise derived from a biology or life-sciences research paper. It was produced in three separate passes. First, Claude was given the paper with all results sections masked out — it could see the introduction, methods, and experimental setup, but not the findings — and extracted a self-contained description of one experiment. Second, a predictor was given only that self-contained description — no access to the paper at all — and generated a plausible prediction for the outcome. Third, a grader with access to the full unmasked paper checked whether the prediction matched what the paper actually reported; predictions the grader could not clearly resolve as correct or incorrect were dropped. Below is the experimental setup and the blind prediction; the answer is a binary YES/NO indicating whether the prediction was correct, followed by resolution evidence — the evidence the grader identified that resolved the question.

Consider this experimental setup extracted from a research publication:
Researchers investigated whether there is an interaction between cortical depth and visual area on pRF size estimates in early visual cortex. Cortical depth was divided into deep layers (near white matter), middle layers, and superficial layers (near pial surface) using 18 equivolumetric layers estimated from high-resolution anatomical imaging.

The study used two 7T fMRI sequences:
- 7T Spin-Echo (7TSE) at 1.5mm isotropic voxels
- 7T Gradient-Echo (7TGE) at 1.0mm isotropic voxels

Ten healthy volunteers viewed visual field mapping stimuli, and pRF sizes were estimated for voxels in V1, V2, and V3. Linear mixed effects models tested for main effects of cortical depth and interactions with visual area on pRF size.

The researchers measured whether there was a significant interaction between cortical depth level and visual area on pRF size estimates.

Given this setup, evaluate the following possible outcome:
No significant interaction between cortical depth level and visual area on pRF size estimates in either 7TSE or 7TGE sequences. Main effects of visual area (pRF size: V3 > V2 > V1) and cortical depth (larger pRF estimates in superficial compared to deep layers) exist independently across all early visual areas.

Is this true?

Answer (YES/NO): NO